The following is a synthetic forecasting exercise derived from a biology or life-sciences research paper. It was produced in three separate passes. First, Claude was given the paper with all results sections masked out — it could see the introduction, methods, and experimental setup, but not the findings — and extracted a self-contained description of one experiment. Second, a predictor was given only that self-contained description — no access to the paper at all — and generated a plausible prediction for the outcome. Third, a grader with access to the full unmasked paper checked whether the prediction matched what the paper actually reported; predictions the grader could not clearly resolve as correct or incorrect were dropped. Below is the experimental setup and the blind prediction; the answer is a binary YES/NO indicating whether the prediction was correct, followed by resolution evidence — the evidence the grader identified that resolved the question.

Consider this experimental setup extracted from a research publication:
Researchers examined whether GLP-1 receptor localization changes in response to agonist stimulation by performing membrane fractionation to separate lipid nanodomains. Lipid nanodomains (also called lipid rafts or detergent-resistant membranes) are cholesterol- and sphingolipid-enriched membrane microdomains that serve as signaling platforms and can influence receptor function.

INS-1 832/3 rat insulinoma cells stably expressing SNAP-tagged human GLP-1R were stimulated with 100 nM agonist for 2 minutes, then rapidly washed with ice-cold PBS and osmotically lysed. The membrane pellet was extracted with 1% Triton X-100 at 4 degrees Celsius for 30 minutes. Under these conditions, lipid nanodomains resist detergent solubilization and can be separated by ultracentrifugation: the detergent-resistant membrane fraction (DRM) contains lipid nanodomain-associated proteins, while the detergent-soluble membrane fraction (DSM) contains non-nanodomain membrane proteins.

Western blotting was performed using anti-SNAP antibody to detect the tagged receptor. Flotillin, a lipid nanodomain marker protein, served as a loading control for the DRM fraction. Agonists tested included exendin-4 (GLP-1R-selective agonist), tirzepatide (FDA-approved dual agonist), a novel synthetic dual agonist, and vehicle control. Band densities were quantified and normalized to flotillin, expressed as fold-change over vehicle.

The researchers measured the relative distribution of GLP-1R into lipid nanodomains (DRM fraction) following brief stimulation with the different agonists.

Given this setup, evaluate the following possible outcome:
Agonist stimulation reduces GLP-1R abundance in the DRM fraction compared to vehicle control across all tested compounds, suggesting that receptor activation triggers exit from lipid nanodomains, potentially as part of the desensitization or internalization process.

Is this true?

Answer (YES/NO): NO